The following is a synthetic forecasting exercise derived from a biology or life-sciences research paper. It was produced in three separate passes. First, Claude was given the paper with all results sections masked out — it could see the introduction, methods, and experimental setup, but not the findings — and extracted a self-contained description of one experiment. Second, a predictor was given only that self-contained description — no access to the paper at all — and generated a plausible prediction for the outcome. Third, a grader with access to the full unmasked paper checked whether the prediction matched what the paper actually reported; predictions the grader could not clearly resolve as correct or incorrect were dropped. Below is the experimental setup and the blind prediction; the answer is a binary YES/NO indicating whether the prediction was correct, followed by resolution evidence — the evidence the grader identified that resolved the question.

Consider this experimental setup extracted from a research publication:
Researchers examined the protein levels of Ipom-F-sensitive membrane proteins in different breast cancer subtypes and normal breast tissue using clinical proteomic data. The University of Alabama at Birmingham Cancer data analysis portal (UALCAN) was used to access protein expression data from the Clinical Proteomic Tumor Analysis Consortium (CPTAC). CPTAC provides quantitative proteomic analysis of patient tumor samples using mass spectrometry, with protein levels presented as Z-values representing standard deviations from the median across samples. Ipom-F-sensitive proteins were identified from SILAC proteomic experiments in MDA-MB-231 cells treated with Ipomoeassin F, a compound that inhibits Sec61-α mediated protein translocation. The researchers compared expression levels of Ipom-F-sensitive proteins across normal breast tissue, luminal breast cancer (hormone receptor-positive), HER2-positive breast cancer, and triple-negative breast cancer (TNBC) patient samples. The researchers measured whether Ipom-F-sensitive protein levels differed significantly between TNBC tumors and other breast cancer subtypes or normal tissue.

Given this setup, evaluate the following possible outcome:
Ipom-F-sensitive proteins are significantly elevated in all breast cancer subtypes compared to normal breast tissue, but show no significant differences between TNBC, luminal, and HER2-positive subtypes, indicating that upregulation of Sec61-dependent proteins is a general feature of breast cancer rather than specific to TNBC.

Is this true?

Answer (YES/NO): NO